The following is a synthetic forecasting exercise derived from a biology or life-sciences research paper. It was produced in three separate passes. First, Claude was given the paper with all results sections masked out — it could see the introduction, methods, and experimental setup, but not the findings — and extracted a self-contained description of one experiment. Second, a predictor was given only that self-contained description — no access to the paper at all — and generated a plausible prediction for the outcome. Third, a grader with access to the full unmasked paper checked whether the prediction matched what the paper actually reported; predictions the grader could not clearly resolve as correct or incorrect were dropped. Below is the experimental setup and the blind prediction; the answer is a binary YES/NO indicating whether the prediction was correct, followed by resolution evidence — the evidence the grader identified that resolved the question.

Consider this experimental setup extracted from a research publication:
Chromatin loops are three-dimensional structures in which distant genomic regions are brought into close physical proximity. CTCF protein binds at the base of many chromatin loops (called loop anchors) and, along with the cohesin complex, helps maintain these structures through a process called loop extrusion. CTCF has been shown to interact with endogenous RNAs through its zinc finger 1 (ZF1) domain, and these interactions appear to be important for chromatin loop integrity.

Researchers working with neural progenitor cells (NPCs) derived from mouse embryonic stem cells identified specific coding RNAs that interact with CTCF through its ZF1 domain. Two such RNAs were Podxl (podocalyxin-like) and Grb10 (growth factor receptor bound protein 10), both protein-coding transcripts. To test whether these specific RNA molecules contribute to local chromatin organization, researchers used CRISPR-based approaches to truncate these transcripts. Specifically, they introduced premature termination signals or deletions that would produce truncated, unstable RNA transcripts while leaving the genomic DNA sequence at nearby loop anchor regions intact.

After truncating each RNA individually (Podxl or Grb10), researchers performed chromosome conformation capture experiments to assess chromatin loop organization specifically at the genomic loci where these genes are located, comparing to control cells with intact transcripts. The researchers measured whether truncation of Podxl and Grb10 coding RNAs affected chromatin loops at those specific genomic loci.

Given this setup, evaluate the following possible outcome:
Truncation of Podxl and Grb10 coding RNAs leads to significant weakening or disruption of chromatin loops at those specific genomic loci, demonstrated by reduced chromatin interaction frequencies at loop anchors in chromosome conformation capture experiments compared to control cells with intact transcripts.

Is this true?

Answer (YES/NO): YES